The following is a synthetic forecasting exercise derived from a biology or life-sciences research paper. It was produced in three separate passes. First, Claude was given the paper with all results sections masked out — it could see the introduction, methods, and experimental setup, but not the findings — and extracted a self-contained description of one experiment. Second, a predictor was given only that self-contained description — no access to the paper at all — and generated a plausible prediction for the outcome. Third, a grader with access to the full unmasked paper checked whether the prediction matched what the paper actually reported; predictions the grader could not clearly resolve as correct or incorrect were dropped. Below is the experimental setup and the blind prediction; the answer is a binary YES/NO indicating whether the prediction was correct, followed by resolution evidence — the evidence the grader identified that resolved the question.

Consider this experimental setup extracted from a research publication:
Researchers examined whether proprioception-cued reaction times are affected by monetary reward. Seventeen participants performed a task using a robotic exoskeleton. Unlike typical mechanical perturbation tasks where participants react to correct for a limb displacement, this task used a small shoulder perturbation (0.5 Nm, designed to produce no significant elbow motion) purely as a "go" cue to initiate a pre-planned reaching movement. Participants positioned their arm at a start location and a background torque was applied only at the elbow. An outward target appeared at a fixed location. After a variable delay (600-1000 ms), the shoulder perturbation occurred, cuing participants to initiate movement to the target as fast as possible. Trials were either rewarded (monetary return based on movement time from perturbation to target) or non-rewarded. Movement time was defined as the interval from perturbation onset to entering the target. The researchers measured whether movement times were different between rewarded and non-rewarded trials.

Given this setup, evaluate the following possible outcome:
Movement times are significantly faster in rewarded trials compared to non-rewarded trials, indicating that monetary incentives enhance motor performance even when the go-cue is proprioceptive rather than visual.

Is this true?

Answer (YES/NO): YES